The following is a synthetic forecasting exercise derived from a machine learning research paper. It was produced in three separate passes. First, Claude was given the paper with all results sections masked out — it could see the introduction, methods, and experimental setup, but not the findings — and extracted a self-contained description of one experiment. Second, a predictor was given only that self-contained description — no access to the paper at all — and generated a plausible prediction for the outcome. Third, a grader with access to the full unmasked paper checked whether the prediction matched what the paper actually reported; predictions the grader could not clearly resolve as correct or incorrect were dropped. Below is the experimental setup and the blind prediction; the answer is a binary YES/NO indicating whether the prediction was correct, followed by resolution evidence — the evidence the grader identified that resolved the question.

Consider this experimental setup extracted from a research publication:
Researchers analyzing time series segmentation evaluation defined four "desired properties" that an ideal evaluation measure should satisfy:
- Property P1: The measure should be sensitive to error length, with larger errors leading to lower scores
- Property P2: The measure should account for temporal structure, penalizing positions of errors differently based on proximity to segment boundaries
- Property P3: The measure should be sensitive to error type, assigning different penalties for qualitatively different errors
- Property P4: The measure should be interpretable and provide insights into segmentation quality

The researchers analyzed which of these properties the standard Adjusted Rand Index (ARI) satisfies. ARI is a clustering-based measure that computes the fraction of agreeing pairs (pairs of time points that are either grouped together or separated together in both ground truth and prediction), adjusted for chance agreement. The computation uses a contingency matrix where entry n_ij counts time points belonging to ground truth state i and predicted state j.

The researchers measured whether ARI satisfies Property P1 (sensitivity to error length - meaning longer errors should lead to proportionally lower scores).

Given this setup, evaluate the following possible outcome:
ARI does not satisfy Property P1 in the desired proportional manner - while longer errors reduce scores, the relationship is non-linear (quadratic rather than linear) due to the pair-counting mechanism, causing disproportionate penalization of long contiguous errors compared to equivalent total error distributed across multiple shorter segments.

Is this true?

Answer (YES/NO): NO